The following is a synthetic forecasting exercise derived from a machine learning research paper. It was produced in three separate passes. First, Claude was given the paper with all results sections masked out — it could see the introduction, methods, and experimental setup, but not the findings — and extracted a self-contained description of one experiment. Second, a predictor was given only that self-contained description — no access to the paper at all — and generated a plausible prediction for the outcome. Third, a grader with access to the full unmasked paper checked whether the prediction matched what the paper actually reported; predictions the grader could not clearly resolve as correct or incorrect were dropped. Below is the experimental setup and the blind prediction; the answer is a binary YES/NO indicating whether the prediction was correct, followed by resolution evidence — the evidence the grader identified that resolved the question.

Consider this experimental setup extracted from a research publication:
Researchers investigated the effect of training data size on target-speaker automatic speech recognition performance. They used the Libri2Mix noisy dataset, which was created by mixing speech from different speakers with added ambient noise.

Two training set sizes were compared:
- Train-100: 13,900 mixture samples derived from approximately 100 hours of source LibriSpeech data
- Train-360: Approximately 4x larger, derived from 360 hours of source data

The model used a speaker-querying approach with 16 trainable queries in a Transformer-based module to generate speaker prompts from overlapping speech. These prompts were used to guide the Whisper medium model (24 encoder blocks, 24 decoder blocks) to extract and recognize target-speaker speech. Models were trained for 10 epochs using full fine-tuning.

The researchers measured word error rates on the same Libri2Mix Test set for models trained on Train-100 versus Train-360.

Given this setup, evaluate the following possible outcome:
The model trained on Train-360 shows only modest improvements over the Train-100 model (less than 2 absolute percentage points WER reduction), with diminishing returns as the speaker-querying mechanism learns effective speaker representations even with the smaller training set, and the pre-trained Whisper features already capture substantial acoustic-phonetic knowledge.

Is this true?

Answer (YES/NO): NO